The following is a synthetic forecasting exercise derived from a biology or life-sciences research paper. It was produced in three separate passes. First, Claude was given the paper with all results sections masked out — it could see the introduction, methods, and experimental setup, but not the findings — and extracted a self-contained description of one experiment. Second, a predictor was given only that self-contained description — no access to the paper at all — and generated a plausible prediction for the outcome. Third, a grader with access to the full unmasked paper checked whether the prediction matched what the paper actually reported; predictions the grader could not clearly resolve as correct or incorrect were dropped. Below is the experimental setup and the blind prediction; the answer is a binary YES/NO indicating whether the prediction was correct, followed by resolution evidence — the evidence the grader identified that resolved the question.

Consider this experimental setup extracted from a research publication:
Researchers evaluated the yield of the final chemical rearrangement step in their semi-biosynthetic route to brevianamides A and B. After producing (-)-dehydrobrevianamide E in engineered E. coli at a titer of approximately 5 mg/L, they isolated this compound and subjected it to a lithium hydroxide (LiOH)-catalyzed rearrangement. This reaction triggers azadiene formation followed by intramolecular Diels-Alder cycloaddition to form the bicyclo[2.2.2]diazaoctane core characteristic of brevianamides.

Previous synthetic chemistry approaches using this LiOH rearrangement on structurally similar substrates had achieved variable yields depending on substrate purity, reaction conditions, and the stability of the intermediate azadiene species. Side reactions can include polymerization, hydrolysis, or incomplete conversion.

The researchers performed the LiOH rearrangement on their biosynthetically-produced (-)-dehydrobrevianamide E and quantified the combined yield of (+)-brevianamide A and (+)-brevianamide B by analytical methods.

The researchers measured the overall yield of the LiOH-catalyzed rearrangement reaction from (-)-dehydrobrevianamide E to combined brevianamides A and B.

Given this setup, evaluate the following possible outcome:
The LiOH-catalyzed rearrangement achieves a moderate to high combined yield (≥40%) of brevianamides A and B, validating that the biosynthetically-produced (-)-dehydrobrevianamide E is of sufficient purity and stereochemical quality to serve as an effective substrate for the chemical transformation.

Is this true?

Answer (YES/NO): YES